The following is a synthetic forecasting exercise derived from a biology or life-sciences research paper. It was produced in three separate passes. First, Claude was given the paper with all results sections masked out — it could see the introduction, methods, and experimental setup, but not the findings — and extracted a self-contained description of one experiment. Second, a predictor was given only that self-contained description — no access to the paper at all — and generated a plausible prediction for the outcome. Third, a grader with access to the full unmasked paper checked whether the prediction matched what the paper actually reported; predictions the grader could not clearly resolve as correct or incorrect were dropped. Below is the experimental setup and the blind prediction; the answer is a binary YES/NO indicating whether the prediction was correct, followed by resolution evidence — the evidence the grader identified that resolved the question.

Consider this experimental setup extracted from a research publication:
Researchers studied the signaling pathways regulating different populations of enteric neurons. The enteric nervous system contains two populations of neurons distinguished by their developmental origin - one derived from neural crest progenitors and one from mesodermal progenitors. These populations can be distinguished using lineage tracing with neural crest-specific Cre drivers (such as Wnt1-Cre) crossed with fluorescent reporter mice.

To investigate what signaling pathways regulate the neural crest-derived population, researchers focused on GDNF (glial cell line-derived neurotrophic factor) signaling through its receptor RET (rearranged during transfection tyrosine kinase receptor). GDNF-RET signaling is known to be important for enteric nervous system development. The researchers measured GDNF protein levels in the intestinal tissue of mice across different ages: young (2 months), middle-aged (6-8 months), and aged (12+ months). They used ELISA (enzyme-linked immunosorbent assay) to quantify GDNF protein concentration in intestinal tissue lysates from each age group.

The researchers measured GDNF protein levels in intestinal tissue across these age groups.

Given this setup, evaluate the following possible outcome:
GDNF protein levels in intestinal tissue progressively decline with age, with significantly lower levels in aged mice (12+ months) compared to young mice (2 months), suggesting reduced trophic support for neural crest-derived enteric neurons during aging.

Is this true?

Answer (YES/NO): NO